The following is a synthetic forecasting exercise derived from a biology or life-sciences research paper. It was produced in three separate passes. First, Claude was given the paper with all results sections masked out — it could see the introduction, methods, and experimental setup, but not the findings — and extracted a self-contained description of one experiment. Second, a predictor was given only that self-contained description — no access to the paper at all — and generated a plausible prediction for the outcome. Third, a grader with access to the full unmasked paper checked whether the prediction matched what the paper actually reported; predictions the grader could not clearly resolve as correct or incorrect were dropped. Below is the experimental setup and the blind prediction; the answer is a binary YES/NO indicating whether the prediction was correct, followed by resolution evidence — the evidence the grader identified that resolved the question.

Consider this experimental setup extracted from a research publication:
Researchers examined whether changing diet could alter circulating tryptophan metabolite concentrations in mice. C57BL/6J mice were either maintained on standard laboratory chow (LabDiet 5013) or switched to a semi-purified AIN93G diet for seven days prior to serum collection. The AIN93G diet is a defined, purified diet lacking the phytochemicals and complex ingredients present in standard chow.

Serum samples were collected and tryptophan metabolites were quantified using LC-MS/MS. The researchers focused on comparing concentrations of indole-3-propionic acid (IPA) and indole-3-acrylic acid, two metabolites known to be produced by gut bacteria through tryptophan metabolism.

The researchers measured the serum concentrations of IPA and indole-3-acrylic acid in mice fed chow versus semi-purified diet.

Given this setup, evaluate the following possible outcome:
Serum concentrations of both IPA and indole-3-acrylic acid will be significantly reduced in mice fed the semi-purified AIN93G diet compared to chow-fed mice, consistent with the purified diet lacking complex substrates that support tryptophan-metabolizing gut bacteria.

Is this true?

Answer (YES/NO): YES